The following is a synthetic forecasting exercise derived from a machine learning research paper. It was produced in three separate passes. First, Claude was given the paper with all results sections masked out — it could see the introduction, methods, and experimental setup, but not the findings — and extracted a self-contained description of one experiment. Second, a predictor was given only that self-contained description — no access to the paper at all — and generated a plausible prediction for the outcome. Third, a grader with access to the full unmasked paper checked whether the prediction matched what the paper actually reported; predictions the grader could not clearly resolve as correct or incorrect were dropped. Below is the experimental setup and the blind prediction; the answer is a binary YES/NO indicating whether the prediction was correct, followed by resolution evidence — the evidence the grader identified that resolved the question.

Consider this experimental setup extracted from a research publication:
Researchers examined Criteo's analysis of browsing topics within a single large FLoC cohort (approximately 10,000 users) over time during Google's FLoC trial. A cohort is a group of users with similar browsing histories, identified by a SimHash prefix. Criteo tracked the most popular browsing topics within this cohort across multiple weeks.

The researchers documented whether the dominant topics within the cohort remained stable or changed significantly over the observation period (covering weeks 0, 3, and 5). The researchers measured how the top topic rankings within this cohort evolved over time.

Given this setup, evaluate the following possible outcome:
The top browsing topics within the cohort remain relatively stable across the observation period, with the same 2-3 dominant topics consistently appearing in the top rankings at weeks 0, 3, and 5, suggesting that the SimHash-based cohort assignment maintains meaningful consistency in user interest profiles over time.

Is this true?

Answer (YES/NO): YES